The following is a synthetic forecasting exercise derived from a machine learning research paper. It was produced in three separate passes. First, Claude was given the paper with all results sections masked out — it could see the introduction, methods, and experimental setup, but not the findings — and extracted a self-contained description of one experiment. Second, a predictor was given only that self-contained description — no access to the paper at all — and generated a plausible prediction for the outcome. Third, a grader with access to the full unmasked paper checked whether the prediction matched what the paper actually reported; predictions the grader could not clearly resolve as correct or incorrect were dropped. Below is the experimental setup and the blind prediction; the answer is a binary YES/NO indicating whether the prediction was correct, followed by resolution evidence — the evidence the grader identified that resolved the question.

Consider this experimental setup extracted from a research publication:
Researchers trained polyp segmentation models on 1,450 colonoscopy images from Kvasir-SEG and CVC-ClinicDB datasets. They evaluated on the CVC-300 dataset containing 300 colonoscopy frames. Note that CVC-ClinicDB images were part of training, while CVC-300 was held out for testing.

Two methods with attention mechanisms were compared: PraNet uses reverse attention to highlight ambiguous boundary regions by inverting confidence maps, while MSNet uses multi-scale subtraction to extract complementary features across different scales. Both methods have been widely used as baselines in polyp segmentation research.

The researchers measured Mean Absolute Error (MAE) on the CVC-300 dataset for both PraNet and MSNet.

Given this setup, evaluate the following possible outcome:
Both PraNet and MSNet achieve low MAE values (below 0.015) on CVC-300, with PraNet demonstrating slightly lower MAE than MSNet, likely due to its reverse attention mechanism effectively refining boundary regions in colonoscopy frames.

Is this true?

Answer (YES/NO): NO